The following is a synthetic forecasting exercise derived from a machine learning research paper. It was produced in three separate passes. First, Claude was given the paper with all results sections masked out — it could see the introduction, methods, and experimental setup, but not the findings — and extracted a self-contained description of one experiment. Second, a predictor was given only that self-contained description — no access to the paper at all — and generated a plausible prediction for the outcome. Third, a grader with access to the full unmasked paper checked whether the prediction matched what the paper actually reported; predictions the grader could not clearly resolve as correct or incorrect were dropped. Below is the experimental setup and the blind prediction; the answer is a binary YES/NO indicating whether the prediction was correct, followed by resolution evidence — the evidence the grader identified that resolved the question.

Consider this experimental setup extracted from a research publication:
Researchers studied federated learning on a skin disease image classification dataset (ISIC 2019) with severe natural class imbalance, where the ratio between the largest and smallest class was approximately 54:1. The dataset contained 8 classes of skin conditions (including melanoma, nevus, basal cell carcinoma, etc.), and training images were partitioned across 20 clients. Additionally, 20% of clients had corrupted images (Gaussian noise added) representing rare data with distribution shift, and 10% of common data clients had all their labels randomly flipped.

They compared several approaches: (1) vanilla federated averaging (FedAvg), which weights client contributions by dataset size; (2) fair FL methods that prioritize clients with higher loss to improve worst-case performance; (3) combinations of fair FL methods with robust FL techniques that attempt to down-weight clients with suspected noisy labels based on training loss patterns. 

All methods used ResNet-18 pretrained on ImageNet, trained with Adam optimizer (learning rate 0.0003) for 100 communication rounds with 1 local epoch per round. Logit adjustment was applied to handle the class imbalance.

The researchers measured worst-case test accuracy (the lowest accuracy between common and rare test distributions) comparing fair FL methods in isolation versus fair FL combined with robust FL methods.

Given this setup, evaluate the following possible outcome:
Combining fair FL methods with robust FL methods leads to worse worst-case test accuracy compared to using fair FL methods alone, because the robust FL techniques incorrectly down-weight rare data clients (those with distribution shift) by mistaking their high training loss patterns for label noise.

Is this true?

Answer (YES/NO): YES